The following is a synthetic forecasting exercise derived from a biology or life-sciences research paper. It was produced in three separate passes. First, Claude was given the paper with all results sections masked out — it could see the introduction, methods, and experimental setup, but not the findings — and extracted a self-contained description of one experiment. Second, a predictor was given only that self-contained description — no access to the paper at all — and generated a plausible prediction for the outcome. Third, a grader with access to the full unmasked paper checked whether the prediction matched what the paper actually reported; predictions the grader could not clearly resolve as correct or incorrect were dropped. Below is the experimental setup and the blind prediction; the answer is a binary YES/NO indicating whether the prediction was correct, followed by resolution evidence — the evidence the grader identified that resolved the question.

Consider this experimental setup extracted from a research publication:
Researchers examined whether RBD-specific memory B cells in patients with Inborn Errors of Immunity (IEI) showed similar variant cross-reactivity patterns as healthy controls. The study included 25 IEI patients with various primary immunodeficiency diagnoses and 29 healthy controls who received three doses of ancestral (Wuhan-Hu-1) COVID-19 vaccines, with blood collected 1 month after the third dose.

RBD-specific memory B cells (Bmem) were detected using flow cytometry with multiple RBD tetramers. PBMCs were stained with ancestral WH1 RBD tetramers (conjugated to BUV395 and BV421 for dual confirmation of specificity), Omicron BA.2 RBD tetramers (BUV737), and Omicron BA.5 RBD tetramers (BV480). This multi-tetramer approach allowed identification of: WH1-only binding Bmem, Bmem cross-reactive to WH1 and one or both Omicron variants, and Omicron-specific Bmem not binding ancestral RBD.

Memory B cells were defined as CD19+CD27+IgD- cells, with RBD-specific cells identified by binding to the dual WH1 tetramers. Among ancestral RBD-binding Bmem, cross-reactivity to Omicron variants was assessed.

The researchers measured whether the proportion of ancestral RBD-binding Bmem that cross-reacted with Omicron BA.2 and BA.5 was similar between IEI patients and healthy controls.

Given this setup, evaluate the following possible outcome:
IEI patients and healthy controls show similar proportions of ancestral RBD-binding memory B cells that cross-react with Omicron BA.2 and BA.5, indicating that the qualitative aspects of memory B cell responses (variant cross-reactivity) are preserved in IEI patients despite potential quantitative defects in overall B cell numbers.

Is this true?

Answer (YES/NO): NO